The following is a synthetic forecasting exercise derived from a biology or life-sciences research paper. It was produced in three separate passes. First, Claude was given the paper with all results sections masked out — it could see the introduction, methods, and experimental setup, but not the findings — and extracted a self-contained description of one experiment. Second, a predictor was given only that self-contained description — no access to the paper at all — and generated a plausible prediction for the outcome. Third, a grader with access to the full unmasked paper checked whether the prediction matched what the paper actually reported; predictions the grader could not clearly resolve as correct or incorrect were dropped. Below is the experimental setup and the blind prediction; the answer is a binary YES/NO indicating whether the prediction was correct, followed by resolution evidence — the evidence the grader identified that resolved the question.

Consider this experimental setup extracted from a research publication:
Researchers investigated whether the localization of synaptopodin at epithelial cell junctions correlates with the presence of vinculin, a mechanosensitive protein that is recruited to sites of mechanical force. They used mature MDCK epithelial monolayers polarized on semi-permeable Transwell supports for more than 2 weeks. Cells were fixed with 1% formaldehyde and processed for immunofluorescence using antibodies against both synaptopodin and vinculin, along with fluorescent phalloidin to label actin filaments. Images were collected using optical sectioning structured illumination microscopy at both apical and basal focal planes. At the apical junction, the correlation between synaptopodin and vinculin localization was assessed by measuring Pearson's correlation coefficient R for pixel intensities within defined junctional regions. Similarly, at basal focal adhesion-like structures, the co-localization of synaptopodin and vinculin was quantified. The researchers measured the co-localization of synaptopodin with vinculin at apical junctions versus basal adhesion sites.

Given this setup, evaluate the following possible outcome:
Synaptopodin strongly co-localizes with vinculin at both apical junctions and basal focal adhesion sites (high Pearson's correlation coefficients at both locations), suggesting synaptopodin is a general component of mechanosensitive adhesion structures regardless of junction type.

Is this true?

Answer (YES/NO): NO